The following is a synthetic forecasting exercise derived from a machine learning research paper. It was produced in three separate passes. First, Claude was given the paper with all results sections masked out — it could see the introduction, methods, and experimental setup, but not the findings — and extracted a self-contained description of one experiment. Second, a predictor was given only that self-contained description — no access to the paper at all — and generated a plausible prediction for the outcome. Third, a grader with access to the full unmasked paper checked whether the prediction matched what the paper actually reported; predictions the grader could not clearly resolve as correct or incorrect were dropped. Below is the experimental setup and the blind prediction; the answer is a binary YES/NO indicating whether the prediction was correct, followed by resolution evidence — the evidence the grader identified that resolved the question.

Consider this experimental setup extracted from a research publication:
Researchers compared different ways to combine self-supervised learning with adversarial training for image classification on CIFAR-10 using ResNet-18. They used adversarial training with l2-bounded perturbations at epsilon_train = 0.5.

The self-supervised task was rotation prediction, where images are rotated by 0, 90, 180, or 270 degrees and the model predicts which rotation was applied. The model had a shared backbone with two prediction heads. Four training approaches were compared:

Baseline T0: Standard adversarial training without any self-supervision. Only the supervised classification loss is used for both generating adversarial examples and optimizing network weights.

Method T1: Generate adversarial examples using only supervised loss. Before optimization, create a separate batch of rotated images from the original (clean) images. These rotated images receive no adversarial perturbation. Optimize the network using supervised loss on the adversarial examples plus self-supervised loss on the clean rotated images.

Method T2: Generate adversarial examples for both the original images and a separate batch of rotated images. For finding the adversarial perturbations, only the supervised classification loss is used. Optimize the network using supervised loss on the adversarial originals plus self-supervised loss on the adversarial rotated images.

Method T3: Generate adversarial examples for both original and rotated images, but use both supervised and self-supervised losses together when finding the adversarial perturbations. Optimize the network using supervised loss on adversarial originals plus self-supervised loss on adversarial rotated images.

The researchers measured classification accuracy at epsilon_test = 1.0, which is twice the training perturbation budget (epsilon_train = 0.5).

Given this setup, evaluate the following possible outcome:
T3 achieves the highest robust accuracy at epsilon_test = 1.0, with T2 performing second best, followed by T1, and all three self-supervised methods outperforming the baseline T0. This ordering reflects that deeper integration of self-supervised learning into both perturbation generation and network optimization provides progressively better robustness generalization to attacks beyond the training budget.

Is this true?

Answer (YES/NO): NO